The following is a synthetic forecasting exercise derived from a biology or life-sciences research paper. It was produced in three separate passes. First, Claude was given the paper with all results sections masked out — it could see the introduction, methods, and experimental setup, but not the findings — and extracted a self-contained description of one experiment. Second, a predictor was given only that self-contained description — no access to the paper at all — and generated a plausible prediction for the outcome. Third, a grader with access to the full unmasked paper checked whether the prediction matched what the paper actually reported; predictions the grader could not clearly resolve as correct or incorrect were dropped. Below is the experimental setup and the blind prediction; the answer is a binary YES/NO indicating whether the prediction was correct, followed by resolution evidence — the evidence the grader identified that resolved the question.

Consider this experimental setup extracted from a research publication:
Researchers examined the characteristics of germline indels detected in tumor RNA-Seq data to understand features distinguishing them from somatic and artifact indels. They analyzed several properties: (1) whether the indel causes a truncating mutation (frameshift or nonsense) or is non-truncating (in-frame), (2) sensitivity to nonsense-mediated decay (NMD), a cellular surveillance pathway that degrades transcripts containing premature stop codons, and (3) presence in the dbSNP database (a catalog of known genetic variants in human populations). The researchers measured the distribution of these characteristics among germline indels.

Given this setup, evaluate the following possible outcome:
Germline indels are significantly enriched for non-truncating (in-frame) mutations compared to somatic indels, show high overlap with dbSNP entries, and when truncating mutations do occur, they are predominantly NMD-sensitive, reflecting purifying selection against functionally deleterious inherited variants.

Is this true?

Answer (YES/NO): NO